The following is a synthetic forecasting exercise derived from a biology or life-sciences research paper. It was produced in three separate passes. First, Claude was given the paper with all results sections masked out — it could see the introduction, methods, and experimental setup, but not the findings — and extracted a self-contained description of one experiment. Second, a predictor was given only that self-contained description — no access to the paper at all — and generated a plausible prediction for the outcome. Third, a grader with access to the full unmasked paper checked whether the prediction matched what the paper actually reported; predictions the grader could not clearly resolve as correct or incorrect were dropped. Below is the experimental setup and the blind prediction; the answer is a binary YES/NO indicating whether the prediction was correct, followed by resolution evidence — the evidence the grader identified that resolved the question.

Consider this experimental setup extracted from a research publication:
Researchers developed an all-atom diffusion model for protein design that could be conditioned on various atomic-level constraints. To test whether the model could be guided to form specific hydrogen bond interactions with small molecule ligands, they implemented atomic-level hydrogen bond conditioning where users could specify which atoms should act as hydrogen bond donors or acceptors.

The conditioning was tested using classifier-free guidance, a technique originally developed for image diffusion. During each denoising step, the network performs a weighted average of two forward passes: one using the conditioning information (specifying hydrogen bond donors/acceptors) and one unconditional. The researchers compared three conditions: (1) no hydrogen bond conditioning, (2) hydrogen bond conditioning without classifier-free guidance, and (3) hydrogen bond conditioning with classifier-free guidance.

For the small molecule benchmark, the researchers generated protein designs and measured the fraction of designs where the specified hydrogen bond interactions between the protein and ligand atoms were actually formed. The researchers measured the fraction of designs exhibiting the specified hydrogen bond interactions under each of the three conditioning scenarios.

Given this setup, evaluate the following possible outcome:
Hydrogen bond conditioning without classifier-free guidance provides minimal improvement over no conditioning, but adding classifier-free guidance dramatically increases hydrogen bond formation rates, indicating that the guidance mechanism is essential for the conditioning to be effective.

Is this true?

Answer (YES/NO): NO